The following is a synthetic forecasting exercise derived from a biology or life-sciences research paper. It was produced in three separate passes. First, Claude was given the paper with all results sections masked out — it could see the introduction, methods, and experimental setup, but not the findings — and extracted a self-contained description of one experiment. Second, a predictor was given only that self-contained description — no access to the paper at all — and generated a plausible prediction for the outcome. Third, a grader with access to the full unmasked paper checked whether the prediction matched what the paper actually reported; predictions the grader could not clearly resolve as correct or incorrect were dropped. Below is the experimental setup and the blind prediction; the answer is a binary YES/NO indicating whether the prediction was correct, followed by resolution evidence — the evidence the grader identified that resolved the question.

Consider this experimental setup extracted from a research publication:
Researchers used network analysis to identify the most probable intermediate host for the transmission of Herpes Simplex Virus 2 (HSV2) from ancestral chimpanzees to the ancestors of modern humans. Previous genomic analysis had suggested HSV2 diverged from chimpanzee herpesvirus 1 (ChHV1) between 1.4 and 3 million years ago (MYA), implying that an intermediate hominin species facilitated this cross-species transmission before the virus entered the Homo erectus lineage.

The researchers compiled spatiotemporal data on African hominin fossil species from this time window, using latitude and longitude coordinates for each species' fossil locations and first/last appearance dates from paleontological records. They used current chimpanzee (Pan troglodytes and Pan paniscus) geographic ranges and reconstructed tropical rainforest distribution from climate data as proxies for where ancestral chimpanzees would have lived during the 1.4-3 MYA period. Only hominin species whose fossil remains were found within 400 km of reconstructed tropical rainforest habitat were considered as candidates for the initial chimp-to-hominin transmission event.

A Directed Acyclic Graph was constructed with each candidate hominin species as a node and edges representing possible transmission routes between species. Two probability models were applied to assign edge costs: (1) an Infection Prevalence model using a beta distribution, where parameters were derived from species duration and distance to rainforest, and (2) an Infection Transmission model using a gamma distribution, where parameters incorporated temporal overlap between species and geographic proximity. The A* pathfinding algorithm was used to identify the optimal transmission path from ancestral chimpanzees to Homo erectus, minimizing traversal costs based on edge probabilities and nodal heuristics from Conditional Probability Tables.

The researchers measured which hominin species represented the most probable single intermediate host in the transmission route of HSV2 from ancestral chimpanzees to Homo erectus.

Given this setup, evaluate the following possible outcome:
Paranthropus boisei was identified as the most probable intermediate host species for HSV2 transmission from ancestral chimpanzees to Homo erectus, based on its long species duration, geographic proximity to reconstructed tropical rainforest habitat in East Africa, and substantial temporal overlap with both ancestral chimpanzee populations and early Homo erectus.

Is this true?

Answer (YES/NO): NO